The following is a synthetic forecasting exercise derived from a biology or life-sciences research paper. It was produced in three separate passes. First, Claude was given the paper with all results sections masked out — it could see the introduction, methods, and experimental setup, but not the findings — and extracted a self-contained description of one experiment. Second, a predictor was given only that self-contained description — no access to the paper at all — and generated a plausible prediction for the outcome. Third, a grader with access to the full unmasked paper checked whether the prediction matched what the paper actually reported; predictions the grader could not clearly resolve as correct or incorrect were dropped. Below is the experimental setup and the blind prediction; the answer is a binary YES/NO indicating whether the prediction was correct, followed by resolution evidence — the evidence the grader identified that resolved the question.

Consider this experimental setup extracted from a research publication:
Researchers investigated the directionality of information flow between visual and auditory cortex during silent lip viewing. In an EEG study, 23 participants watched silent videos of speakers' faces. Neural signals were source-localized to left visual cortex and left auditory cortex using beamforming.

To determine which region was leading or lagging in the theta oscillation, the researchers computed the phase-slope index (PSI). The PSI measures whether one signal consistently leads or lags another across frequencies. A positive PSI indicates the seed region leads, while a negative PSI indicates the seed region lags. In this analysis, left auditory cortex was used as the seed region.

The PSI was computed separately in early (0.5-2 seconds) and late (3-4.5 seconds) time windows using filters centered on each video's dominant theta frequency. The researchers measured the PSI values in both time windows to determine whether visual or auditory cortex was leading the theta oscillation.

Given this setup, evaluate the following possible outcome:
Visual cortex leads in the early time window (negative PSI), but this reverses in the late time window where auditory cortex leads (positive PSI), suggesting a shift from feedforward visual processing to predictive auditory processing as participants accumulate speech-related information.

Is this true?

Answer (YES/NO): NO